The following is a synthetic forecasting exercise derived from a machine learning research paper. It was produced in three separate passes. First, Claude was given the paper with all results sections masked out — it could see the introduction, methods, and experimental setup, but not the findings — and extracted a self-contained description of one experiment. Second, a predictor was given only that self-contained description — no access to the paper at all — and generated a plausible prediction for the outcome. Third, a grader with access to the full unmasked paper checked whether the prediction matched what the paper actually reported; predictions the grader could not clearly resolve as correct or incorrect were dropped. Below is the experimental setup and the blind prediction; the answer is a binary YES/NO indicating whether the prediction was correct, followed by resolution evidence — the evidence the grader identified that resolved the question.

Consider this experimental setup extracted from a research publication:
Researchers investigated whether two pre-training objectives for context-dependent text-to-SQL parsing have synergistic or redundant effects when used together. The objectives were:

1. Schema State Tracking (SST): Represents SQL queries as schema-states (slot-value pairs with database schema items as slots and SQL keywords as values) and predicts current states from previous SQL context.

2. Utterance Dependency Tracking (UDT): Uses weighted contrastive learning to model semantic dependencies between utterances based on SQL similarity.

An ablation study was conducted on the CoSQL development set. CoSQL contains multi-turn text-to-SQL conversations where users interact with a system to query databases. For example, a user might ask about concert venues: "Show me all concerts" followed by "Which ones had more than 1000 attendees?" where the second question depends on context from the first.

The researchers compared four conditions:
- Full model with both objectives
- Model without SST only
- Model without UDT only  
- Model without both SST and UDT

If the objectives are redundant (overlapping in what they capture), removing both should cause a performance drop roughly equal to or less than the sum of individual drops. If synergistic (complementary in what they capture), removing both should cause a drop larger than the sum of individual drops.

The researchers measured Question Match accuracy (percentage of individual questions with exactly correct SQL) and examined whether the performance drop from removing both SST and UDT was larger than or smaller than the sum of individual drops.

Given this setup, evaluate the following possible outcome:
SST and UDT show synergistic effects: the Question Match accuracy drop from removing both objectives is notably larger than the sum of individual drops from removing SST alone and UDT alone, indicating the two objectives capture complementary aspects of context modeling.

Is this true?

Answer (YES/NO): NO